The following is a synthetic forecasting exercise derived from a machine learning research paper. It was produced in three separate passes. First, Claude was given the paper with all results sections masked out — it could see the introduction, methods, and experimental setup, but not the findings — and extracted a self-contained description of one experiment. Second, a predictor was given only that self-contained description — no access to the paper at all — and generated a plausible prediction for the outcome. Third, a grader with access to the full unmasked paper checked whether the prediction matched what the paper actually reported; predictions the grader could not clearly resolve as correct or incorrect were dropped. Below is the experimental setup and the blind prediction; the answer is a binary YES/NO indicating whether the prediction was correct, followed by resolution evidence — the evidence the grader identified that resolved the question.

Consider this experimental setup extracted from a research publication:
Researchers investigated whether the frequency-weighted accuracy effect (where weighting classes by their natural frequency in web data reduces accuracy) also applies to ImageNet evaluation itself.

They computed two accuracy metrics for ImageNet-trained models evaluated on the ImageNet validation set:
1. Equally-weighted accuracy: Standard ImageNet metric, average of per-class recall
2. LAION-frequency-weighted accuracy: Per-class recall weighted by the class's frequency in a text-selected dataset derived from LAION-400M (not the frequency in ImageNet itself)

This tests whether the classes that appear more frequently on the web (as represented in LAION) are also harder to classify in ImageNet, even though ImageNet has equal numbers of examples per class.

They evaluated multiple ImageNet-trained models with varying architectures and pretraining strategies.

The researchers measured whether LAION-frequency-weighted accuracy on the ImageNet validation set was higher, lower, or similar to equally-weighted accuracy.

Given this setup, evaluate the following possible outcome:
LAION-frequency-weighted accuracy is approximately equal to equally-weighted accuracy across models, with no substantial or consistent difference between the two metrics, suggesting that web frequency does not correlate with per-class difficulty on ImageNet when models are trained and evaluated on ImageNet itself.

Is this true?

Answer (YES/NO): NO